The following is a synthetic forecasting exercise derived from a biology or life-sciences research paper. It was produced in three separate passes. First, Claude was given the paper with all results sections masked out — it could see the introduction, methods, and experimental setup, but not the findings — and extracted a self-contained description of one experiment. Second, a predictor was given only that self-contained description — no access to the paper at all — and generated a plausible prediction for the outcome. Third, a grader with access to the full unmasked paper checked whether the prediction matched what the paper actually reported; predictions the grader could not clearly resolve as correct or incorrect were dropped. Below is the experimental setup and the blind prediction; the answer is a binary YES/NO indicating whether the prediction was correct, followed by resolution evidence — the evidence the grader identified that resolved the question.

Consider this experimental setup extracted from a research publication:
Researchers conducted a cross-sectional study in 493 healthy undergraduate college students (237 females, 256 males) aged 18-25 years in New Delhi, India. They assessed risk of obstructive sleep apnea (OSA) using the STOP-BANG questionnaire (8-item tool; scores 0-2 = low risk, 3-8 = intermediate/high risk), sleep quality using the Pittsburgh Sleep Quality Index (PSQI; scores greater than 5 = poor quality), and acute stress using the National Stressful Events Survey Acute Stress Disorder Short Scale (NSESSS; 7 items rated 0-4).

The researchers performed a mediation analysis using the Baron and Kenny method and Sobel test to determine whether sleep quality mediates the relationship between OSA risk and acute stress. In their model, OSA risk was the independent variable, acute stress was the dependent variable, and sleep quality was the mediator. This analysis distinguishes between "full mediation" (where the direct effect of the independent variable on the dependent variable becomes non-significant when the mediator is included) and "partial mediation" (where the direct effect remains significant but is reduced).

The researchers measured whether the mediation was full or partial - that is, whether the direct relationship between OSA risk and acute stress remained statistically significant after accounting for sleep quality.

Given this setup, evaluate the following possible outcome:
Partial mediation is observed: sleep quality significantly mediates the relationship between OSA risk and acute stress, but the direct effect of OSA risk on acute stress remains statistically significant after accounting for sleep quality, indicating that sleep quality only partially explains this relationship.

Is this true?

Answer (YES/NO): NO